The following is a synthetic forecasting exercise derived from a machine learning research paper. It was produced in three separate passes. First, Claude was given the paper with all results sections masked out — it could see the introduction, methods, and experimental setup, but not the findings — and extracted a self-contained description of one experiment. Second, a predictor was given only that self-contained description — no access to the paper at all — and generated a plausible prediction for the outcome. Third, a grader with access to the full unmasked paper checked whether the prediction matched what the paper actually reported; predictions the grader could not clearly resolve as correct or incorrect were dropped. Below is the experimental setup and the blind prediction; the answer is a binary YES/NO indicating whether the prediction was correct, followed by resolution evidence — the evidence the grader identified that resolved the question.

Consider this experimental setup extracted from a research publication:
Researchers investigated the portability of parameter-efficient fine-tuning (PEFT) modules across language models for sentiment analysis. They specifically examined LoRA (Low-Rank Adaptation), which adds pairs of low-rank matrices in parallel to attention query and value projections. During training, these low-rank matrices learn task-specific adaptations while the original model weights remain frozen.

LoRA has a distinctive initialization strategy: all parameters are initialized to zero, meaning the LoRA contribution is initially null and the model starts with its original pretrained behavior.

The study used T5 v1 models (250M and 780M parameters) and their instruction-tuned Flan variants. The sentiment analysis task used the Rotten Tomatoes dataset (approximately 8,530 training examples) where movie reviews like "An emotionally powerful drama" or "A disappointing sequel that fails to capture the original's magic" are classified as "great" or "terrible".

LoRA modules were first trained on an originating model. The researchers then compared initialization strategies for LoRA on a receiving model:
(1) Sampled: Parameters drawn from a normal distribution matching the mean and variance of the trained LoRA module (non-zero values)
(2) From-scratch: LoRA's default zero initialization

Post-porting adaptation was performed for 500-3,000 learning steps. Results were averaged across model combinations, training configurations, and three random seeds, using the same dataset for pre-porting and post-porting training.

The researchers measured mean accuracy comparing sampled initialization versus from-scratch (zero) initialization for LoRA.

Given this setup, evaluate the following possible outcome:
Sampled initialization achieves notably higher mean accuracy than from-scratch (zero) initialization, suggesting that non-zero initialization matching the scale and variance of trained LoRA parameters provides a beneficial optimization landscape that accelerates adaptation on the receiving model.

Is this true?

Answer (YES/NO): NO